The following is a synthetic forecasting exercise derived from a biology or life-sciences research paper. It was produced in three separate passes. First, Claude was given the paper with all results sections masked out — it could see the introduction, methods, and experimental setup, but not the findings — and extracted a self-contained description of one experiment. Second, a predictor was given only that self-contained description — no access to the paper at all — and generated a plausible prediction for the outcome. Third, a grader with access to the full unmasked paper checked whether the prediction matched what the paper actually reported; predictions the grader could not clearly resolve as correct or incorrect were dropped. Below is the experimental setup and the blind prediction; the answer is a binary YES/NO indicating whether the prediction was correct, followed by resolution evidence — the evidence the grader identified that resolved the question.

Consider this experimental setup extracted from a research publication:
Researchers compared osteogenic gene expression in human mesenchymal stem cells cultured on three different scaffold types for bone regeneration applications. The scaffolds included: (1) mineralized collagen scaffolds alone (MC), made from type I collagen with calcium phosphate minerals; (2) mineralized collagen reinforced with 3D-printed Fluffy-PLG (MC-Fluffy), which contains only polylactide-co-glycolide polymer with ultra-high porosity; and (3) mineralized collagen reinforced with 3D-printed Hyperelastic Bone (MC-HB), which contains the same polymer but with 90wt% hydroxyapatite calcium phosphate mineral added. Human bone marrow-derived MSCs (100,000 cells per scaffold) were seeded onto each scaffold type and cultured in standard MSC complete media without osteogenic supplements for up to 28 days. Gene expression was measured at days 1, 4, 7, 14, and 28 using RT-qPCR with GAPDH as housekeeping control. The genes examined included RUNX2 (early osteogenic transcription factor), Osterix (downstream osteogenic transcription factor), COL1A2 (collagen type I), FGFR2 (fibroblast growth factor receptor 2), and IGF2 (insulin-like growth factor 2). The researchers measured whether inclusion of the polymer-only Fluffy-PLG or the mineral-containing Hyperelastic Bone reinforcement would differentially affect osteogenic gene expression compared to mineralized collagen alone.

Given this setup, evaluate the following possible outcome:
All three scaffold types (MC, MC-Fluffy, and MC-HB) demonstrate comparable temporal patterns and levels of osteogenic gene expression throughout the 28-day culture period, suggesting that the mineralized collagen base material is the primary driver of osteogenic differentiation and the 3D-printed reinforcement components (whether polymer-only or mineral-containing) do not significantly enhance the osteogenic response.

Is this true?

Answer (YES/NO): NO